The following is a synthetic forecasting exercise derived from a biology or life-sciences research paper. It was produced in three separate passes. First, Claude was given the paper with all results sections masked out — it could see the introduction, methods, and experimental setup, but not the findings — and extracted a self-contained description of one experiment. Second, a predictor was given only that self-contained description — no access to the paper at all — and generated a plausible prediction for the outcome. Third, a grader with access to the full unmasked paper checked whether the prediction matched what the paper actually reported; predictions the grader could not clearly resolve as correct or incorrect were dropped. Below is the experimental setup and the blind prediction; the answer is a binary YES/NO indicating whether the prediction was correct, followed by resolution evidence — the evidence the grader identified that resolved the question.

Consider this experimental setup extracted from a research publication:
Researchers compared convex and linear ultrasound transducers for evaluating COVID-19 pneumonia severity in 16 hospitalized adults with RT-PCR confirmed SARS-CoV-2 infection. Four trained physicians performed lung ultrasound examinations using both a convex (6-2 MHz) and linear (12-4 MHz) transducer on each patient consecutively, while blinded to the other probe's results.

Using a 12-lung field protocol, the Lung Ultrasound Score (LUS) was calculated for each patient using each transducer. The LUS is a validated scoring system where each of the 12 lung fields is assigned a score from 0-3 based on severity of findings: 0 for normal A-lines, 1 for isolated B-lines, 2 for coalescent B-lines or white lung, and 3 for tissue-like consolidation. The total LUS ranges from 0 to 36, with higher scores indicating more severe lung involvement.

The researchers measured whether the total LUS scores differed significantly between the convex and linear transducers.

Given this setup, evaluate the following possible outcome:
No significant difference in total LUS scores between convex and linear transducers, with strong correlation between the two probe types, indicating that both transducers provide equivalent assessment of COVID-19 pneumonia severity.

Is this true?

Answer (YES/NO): NO